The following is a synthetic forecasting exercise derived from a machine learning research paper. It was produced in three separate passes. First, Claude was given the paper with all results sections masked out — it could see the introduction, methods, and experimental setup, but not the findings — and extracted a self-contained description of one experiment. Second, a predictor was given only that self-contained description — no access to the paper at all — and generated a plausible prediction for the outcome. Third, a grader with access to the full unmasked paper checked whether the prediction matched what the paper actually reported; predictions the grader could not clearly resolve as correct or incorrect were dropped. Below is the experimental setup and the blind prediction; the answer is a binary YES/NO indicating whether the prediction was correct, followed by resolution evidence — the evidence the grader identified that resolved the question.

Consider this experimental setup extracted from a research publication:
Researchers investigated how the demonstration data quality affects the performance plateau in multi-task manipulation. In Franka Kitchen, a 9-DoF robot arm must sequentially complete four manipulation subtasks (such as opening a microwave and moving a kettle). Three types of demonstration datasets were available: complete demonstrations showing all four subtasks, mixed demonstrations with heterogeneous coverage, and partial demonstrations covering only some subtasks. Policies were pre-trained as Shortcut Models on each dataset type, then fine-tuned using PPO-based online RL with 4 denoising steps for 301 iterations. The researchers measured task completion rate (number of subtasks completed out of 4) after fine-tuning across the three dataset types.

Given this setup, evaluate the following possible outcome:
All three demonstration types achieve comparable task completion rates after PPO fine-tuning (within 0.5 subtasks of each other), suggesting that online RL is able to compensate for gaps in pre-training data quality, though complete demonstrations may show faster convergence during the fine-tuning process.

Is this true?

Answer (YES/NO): NO